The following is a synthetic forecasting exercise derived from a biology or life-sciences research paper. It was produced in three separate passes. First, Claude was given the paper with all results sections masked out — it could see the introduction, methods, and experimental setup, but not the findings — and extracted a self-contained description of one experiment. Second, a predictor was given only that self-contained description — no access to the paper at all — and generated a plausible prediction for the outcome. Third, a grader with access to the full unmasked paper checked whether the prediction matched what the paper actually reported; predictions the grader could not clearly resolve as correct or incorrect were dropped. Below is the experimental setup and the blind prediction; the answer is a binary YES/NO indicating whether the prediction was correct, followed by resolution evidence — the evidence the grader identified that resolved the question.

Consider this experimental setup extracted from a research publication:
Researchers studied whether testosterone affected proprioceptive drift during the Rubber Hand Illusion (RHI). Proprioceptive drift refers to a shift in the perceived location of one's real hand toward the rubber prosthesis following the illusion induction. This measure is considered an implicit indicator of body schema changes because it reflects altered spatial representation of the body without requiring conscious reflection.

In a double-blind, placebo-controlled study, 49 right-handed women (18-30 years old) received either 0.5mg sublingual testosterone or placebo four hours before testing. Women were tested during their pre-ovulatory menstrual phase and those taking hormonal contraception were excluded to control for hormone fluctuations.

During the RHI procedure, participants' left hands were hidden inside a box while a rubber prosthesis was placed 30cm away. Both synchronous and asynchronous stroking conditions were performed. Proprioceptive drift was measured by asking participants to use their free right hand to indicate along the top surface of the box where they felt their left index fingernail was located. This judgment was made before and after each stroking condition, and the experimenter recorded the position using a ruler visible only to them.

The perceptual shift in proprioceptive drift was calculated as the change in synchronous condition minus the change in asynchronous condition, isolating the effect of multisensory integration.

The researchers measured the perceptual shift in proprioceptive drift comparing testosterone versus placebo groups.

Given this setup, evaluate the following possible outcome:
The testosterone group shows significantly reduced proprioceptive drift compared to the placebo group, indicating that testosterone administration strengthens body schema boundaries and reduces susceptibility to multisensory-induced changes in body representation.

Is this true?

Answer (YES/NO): NO